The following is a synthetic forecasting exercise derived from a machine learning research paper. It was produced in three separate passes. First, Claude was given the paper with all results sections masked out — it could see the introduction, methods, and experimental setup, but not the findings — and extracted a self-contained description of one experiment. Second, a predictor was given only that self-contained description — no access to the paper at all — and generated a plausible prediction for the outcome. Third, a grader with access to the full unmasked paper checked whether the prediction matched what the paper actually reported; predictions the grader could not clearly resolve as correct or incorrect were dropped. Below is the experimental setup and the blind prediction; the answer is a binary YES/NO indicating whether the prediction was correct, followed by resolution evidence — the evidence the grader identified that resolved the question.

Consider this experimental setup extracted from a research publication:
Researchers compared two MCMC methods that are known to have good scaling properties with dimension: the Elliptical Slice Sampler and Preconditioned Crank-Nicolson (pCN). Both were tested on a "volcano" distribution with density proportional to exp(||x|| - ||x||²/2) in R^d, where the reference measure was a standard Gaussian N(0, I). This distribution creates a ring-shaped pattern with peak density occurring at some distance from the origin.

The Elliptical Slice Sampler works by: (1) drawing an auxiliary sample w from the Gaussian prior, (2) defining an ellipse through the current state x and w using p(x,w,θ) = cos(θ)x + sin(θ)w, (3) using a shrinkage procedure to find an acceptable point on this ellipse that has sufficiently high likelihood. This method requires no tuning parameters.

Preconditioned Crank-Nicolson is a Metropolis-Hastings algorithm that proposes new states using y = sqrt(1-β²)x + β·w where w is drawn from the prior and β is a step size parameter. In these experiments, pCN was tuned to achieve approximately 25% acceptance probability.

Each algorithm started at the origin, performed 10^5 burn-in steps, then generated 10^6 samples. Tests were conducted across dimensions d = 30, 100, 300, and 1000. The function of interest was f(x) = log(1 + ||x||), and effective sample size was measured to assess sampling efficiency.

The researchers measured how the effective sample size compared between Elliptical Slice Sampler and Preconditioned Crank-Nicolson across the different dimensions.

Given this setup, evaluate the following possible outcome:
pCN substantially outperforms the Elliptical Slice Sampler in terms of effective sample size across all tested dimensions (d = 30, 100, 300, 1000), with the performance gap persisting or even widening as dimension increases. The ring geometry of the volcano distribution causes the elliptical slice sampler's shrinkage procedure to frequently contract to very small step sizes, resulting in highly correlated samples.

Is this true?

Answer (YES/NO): NO